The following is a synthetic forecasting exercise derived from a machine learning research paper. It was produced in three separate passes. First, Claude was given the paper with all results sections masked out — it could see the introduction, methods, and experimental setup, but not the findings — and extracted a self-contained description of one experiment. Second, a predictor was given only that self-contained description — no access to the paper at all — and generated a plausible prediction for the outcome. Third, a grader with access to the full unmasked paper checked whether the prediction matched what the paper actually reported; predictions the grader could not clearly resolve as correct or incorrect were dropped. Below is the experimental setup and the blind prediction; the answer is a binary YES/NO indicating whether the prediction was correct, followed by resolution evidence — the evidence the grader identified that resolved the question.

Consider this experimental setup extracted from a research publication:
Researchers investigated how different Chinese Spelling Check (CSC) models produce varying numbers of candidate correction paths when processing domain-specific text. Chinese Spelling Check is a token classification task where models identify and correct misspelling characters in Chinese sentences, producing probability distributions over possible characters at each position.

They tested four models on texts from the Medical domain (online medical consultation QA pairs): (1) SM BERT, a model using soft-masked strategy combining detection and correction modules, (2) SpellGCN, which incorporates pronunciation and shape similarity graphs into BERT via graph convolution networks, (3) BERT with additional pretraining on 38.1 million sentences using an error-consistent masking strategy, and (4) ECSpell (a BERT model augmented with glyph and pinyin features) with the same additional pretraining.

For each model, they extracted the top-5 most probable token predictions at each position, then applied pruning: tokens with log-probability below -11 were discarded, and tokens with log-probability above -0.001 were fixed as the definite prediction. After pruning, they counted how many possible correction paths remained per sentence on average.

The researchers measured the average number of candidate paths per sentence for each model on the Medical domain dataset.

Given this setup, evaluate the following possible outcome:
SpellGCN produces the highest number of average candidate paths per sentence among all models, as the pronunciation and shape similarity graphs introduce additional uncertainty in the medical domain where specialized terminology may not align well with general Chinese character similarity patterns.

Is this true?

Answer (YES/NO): NO